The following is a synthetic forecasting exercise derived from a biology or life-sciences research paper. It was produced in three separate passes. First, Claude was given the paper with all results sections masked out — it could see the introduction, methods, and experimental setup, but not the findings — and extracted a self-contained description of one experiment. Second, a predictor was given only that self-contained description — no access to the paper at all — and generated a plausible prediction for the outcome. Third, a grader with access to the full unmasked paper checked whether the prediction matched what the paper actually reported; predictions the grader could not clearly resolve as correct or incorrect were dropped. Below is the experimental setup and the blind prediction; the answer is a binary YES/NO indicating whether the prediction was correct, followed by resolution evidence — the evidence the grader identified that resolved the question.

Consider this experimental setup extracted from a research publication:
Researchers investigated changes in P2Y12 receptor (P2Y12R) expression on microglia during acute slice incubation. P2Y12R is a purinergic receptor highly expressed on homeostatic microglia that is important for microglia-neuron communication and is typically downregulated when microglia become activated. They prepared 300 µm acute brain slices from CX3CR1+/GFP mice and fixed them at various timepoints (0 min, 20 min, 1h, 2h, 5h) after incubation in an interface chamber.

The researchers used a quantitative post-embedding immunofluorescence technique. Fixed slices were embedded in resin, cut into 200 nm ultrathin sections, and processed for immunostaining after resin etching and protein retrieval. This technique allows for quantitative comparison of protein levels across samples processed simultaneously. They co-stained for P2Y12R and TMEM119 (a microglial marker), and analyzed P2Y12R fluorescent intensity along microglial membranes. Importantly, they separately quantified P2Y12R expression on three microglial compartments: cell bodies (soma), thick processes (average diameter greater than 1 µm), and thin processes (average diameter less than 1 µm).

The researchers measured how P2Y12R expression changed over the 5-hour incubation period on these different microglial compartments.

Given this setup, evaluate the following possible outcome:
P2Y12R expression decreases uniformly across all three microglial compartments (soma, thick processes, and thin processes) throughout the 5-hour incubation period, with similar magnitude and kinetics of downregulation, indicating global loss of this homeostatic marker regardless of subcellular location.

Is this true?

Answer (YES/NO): NO